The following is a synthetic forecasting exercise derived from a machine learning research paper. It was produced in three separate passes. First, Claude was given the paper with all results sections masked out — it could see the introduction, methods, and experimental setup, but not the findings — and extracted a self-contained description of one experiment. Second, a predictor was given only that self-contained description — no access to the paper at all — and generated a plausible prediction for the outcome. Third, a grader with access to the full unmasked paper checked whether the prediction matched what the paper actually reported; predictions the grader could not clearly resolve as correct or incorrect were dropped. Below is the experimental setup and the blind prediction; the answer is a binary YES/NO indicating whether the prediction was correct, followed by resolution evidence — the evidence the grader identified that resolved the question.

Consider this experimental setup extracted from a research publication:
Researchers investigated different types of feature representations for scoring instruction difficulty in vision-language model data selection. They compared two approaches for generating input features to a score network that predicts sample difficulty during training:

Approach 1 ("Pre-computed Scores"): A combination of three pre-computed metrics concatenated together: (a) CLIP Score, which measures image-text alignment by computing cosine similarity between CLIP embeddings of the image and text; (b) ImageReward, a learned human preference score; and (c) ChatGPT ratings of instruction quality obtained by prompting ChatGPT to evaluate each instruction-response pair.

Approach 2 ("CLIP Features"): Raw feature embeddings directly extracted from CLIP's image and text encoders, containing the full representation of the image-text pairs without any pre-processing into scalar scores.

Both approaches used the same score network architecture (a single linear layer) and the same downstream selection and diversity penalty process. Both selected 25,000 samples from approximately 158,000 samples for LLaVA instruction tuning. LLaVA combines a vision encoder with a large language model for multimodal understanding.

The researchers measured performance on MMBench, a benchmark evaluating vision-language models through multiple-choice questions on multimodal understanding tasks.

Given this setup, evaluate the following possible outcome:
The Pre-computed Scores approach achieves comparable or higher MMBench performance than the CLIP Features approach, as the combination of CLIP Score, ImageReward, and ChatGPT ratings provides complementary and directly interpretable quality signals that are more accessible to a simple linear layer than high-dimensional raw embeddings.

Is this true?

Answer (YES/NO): NO